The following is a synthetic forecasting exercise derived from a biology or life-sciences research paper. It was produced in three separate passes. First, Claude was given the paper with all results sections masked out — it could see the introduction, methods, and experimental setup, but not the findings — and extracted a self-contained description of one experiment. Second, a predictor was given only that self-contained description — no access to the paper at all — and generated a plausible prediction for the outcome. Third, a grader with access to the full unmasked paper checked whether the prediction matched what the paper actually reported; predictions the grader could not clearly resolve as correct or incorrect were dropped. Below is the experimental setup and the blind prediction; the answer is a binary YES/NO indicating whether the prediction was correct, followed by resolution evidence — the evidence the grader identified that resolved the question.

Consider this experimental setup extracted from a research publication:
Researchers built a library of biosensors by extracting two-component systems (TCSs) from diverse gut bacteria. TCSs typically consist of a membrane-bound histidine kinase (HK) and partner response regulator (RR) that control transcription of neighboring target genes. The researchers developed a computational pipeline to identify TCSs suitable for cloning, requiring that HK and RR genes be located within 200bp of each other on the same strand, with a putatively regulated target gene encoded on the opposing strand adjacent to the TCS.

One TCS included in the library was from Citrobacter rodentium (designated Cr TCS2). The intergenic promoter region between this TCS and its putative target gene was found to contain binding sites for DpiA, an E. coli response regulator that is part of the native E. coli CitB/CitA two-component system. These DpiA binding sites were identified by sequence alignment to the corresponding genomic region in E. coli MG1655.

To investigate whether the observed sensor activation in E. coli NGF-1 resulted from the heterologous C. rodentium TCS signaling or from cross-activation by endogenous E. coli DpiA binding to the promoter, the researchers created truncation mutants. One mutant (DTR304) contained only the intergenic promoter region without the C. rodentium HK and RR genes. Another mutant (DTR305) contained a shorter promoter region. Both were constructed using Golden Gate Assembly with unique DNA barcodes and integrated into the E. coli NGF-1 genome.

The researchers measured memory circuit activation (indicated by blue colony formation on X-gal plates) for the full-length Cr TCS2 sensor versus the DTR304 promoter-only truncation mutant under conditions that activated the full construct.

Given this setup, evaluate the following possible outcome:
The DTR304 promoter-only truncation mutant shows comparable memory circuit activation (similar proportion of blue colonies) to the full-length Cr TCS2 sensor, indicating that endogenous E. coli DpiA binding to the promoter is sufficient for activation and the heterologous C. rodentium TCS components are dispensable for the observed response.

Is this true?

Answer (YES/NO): YES